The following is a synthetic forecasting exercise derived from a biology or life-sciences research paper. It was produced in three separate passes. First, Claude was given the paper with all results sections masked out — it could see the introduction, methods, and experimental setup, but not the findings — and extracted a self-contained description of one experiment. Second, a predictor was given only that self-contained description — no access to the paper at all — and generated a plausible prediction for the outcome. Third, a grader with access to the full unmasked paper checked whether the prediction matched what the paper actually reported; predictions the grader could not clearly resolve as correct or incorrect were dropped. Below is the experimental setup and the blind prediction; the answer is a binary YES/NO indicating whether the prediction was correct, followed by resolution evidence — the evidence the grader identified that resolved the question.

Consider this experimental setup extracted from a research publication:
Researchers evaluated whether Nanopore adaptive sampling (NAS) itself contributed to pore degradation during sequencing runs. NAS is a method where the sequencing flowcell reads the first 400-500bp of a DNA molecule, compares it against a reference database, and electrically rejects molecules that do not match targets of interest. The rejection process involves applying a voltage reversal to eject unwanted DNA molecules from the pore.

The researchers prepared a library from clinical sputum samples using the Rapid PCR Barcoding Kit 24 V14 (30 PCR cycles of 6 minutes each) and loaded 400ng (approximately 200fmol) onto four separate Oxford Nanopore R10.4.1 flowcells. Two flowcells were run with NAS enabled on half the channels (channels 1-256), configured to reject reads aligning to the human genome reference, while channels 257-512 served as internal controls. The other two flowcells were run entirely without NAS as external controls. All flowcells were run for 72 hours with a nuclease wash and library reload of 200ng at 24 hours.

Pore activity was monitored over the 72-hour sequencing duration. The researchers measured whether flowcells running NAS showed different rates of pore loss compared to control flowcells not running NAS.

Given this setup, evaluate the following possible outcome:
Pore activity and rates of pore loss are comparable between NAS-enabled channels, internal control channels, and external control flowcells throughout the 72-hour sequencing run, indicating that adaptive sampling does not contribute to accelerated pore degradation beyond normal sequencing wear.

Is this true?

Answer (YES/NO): YES